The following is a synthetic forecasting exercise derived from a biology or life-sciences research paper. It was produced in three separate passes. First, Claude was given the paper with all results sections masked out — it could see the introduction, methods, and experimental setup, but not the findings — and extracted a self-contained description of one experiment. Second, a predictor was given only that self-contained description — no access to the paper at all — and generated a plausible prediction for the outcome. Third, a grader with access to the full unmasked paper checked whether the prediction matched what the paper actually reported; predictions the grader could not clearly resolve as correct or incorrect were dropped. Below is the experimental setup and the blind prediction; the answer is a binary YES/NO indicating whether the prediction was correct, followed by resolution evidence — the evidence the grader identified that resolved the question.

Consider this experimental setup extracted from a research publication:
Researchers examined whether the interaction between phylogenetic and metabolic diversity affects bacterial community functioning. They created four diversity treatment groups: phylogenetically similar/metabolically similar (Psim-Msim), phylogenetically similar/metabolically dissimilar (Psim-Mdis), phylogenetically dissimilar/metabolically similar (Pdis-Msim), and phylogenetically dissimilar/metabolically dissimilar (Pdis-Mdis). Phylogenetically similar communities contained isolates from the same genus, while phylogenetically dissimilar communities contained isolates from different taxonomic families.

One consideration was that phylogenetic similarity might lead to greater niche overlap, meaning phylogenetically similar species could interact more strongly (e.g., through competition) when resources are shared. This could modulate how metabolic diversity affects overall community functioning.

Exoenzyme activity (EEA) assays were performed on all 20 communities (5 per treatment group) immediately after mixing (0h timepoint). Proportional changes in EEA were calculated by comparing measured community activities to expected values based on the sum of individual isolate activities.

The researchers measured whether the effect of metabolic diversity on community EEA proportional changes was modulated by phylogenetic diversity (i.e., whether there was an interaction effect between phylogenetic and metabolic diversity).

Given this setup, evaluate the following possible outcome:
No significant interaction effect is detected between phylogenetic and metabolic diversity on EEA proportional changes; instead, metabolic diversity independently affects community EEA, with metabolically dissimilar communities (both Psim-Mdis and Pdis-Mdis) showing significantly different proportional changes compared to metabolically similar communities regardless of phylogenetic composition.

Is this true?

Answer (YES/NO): NO